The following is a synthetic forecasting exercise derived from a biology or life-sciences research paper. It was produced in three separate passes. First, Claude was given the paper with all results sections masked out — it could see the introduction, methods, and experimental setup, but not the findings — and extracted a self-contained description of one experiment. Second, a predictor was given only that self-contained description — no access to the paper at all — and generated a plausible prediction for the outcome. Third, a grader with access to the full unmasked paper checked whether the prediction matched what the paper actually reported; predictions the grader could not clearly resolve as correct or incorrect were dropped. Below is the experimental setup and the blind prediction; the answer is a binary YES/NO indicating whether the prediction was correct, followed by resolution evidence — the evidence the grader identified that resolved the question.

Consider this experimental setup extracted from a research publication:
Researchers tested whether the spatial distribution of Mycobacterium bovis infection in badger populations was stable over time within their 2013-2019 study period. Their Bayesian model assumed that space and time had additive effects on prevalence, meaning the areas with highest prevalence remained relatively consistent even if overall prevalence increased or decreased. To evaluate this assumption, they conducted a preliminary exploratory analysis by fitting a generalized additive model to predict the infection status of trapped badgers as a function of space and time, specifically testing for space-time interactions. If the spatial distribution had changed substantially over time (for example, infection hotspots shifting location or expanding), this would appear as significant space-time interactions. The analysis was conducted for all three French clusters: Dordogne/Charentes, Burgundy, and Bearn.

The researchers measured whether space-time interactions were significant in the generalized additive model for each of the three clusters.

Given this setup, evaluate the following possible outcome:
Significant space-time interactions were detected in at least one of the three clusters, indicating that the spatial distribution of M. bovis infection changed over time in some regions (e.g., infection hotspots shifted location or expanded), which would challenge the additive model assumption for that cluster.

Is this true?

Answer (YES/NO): NO